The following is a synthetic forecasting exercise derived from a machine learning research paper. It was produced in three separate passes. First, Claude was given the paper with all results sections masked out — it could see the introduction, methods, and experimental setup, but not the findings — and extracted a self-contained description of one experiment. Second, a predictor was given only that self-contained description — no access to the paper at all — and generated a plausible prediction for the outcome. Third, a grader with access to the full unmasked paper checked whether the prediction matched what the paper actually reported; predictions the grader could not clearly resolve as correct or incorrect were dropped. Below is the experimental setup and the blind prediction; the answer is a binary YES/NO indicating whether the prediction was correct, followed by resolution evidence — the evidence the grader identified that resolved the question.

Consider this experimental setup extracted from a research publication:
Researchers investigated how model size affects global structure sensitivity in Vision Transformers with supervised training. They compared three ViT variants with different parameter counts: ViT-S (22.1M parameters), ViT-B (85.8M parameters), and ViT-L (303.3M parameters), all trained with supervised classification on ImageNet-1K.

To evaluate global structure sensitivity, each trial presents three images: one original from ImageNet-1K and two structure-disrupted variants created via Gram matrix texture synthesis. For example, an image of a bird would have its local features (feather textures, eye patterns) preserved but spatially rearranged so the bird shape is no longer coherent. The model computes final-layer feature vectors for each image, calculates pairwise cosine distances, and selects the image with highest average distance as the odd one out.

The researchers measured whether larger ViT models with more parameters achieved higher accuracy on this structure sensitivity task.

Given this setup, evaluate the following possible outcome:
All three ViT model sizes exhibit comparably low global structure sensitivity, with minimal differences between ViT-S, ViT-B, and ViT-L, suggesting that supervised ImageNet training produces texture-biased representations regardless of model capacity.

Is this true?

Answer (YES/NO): NO